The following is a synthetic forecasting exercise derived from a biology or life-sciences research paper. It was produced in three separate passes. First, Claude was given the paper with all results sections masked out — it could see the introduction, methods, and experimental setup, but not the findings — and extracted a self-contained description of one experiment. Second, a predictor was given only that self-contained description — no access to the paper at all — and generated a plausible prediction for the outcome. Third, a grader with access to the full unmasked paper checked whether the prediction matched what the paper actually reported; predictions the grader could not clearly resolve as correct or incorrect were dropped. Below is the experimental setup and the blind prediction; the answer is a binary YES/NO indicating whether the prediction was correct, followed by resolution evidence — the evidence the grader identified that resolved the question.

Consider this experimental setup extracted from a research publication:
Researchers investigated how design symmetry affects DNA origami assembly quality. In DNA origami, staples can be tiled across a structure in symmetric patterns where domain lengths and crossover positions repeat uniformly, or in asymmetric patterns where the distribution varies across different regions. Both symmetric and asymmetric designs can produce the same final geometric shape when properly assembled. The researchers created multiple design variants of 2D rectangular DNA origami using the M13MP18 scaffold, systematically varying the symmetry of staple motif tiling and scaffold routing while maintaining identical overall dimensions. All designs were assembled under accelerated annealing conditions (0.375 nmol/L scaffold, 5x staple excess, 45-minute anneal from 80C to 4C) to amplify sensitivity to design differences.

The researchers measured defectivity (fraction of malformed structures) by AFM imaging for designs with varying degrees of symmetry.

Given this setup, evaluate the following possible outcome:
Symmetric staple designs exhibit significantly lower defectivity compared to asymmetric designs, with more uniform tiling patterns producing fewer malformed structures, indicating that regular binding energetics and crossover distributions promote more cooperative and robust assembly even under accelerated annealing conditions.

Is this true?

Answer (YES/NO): YES